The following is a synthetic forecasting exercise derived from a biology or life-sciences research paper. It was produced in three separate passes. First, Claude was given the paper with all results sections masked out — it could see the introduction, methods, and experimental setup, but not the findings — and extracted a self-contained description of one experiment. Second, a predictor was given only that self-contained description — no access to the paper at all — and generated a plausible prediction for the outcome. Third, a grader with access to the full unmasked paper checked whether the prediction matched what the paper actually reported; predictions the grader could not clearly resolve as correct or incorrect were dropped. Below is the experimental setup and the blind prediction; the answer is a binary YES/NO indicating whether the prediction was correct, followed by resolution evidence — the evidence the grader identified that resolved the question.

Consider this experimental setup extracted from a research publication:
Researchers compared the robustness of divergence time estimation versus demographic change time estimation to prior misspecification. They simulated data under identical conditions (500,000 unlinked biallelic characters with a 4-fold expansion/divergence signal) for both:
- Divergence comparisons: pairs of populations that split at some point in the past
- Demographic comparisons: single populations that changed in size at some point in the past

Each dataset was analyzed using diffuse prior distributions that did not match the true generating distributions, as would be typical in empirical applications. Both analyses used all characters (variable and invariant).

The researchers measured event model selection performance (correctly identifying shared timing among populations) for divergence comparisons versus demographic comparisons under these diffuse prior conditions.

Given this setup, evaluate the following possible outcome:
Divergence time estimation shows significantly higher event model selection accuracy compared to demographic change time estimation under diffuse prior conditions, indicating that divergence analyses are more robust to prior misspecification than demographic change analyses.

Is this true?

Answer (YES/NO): YES